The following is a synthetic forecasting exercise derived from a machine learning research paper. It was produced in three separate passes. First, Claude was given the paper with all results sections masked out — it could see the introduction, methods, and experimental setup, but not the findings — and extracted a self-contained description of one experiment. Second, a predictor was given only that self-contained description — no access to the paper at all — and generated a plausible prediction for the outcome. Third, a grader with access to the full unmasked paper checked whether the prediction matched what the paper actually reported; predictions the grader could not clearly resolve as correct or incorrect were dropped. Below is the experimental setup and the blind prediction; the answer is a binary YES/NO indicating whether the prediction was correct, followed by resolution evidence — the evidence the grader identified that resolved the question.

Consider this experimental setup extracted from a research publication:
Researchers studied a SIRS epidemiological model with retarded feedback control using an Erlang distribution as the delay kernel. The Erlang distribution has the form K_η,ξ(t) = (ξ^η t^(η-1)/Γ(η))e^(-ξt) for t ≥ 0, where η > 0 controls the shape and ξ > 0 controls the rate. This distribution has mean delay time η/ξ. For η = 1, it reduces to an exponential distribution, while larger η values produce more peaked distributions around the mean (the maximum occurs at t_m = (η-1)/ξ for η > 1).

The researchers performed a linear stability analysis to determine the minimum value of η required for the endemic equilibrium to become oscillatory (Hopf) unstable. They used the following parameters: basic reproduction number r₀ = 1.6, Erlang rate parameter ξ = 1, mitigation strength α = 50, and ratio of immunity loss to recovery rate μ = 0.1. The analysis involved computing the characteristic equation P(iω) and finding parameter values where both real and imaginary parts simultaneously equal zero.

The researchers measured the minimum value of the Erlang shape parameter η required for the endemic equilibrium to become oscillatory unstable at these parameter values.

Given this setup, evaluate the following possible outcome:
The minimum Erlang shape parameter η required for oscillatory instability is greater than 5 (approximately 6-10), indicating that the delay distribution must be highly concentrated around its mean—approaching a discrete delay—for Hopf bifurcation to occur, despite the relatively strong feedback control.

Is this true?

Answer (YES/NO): YES